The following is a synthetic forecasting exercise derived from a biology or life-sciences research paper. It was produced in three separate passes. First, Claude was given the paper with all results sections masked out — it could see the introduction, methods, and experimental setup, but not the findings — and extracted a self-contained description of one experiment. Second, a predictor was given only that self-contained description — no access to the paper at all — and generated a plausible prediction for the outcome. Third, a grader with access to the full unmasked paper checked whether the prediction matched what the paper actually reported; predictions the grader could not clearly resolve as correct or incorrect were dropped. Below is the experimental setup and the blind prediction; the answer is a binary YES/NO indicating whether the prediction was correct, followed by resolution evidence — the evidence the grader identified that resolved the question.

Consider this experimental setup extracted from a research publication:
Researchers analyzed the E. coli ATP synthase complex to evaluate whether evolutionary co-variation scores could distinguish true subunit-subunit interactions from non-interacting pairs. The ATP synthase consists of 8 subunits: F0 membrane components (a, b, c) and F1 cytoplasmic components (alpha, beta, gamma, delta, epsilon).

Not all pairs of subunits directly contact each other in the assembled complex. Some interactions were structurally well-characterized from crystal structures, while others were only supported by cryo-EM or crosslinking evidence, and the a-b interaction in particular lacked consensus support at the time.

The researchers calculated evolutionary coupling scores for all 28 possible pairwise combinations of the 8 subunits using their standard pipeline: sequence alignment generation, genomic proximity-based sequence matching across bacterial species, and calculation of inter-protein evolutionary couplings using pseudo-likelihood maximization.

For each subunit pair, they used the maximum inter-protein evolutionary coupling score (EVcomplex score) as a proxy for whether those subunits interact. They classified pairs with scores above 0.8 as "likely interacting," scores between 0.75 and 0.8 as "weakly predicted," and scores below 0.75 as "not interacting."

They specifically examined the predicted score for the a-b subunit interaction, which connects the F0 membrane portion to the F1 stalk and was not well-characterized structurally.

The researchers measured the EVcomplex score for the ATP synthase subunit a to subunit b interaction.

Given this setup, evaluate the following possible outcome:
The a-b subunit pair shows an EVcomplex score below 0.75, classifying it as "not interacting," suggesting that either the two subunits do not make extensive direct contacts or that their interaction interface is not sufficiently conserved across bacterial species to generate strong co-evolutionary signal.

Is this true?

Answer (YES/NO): NO